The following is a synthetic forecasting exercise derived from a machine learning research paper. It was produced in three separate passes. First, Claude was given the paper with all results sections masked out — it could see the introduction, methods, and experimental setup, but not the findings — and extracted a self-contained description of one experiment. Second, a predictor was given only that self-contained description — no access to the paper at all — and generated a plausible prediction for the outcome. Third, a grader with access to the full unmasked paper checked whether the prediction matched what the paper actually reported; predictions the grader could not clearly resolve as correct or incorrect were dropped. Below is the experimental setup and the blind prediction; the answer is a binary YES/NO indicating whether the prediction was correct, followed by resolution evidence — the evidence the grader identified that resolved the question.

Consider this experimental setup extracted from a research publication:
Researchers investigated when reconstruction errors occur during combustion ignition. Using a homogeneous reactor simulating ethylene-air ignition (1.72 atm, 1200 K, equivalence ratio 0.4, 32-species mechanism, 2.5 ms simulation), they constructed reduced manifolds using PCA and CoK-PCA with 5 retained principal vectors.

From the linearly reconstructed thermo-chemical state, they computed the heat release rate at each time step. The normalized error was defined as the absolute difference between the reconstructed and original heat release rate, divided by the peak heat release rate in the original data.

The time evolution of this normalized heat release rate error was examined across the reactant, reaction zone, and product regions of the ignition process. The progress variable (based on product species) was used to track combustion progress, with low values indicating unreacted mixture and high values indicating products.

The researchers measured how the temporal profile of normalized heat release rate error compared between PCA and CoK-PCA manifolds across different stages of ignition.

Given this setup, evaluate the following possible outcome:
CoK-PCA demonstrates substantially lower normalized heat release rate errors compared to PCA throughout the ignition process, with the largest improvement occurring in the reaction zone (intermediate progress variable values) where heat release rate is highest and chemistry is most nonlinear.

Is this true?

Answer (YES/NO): NO